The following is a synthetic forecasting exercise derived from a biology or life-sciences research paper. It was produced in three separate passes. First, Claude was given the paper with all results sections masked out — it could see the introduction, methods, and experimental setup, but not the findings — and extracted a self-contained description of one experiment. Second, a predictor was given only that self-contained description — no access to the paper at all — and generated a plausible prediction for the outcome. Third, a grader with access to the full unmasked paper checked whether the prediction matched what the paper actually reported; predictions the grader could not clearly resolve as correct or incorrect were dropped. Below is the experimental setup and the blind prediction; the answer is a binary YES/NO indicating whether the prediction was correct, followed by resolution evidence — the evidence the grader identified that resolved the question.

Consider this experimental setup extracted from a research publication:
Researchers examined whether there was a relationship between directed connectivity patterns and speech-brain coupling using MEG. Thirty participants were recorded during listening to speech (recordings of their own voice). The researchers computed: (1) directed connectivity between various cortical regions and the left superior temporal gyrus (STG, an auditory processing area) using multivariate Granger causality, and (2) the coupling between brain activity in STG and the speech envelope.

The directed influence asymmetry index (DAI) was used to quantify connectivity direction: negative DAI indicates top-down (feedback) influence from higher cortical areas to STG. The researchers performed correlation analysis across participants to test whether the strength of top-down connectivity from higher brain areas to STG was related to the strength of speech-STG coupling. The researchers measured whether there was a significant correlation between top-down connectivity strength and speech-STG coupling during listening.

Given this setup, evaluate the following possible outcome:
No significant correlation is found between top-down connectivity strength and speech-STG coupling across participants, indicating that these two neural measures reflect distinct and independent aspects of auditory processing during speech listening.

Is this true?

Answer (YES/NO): YES